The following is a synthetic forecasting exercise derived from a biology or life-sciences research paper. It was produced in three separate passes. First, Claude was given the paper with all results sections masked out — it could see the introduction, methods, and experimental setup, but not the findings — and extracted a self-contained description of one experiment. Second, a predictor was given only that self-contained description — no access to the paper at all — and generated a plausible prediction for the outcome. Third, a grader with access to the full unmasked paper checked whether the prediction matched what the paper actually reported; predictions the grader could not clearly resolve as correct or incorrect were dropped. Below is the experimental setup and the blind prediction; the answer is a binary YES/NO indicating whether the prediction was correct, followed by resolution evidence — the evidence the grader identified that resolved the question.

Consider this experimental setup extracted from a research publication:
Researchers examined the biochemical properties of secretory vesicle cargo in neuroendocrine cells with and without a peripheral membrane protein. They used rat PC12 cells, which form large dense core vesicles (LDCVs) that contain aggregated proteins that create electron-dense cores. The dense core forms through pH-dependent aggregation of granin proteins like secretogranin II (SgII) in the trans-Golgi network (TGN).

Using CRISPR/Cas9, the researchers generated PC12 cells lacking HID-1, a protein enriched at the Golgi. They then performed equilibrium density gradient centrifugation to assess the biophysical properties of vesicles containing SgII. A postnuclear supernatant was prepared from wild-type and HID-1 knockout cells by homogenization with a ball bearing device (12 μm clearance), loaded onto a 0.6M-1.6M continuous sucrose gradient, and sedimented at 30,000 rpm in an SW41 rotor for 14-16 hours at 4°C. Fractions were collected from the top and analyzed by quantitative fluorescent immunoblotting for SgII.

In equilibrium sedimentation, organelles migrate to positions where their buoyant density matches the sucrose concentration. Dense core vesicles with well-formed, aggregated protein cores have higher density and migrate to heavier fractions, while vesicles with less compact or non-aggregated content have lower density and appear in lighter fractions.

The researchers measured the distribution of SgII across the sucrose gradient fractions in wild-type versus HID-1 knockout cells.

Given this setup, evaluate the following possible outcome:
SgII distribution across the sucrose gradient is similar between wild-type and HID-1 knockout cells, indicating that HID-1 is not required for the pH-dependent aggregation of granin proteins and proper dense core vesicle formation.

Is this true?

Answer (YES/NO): NO